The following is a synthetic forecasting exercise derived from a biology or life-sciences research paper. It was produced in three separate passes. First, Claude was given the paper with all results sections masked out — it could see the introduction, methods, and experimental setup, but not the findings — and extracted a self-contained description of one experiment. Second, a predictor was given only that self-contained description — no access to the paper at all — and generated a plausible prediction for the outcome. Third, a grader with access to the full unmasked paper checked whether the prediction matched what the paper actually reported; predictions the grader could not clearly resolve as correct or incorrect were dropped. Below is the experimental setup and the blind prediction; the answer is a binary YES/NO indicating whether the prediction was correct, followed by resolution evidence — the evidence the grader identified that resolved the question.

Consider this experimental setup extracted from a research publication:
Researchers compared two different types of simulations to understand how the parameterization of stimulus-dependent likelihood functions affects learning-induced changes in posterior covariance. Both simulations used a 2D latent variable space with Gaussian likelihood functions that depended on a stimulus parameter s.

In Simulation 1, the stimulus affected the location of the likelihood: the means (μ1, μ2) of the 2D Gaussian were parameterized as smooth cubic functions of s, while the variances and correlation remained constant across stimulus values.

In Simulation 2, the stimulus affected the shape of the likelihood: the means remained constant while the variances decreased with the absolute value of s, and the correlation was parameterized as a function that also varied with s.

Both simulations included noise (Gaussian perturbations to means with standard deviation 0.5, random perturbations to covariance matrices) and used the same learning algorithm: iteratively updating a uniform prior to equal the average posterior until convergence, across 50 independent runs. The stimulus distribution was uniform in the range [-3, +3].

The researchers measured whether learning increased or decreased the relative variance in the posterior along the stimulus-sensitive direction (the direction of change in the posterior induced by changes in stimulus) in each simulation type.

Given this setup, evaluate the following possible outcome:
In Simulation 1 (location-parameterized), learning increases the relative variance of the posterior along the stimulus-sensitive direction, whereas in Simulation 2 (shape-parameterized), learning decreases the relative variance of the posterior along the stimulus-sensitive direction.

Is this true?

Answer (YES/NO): NO